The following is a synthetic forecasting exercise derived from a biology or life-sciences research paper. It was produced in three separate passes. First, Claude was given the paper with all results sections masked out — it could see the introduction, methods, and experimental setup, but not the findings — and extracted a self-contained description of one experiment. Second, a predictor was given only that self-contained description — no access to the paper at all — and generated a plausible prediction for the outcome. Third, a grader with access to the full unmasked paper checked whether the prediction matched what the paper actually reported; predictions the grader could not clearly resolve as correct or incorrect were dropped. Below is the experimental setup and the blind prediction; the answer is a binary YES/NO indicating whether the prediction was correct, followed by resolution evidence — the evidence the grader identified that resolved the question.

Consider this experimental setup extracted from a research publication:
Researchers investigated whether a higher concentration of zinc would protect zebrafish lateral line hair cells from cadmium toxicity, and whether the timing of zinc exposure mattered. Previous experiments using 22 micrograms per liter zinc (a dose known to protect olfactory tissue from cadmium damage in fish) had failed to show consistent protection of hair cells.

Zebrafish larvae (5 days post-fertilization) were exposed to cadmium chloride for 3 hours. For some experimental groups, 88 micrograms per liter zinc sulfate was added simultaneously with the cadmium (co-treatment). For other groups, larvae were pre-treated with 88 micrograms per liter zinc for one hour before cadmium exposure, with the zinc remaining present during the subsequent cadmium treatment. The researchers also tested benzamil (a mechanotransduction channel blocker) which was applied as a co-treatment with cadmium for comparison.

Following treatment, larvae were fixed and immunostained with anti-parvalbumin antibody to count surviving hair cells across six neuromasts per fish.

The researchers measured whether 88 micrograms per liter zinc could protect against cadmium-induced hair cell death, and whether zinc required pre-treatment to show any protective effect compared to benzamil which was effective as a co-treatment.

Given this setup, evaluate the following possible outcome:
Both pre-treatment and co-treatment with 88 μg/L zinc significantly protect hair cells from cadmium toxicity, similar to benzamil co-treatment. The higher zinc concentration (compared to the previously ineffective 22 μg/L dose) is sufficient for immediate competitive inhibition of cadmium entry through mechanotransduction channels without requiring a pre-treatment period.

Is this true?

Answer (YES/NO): NO